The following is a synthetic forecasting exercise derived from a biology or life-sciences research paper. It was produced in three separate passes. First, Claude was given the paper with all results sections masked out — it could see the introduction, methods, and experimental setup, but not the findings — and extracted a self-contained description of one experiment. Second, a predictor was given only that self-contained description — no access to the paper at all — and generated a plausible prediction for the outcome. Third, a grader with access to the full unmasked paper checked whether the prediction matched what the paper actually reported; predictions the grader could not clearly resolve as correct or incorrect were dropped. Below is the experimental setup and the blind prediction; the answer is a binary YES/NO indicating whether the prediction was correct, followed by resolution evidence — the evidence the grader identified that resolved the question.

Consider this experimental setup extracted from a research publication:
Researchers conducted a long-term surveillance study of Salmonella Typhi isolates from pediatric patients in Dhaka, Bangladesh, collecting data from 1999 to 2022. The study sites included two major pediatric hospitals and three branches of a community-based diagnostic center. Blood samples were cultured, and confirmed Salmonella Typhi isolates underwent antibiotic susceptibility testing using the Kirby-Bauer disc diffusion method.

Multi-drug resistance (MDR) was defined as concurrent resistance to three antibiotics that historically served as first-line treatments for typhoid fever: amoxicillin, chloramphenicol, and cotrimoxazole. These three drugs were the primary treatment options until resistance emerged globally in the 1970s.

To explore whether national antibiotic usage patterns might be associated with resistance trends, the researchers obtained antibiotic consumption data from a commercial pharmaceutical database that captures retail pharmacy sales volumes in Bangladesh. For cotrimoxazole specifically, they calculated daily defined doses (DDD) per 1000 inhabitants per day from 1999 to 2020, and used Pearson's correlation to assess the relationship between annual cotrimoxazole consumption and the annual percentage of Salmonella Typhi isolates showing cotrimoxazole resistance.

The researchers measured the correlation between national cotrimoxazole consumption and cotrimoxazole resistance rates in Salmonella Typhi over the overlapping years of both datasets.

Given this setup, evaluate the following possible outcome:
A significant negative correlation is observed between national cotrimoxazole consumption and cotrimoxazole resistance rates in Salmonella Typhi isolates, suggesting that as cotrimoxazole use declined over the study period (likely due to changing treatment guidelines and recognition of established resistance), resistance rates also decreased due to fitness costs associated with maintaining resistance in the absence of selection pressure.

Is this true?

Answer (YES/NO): NO